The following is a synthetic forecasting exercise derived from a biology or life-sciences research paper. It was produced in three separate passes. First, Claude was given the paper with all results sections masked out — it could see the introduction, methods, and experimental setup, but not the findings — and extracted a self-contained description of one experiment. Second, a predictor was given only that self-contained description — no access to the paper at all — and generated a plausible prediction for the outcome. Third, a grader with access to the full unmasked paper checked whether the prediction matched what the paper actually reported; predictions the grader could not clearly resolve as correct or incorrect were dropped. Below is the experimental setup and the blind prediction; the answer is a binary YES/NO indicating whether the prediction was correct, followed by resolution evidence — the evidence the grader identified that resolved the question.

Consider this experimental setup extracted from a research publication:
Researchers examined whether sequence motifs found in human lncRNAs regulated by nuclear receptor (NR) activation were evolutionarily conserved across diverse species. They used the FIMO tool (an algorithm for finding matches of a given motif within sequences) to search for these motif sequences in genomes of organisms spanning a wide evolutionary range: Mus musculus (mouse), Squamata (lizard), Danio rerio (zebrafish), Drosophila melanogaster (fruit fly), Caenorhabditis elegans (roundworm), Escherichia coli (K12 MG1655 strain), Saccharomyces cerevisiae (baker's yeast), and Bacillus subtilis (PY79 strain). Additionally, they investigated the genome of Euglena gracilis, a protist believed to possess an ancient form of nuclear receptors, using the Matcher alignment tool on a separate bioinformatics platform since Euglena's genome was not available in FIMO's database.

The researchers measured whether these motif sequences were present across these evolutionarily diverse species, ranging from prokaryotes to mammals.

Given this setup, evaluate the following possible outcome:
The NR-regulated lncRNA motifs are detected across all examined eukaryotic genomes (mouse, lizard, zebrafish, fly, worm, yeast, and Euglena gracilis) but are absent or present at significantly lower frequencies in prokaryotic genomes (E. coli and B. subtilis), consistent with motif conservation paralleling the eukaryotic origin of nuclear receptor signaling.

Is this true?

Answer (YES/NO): NO